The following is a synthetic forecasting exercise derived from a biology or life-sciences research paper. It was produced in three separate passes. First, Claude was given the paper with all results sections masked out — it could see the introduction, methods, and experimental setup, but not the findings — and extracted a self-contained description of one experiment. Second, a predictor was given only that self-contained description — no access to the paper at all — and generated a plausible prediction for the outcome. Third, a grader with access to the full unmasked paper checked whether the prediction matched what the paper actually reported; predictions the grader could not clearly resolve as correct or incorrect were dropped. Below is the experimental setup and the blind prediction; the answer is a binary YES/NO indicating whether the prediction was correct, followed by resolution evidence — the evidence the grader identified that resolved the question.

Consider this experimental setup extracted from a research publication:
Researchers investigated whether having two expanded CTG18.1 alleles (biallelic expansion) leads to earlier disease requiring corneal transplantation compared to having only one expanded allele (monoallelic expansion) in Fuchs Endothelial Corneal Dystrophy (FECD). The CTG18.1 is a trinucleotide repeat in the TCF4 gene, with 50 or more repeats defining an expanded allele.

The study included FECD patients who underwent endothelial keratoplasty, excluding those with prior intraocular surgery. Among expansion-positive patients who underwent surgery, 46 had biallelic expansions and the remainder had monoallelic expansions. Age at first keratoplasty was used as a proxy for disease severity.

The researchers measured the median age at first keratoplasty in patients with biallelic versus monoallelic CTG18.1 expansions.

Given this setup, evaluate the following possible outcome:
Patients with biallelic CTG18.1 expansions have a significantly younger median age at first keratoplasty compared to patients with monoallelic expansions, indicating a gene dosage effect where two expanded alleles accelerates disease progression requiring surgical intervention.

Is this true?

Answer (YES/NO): NO